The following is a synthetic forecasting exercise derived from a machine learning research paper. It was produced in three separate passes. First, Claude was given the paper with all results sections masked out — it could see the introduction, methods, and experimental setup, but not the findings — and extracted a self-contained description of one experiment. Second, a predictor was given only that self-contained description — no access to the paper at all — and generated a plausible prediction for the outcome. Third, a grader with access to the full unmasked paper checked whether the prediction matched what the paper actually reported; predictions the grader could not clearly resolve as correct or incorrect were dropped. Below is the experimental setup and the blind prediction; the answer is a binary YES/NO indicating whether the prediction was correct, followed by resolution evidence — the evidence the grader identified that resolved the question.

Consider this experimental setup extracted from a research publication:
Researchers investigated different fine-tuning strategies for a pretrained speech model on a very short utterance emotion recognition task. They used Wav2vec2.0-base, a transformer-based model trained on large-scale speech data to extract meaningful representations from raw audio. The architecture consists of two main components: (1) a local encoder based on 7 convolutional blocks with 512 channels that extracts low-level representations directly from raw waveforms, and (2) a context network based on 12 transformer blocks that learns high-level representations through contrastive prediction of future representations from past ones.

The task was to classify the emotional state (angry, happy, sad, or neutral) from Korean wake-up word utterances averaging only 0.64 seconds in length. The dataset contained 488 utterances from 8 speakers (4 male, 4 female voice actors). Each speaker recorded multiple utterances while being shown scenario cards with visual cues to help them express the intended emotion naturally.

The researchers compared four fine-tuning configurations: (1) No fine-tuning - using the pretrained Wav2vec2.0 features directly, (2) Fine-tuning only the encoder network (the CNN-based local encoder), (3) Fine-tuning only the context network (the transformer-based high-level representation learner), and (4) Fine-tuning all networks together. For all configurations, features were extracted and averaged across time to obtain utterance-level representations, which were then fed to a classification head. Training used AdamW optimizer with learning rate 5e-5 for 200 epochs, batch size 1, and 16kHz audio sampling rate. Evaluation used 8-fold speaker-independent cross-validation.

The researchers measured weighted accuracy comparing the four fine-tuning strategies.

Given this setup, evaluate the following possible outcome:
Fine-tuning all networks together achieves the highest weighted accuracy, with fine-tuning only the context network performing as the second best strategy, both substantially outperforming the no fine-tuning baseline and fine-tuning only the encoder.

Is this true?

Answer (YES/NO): NO